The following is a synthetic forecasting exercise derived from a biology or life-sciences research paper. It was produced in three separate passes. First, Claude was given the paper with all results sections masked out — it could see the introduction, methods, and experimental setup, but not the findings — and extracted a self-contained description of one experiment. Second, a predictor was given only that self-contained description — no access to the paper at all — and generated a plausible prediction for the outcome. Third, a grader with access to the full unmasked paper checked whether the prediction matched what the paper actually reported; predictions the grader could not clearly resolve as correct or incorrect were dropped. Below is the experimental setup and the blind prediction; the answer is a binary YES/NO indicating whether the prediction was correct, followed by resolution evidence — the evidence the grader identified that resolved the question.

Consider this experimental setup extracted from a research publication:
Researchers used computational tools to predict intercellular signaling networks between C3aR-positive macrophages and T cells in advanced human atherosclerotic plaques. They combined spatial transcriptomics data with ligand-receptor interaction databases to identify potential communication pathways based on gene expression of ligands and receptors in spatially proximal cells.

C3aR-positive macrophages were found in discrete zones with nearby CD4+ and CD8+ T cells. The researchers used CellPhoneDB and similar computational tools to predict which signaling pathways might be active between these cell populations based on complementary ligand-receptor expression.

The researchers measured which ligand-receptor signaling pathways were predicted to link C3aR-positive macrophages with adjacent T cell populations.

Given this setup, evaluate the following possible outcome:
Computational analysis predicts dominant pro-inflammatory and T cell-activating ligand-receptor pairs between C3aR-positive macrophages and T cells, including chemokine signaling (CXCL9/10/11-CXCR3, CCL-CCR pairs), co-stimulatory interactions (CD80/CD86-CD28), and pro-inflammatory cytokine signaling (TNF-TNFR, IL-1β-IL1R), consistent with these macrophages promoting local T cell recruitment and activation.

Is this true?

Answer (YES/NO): NO